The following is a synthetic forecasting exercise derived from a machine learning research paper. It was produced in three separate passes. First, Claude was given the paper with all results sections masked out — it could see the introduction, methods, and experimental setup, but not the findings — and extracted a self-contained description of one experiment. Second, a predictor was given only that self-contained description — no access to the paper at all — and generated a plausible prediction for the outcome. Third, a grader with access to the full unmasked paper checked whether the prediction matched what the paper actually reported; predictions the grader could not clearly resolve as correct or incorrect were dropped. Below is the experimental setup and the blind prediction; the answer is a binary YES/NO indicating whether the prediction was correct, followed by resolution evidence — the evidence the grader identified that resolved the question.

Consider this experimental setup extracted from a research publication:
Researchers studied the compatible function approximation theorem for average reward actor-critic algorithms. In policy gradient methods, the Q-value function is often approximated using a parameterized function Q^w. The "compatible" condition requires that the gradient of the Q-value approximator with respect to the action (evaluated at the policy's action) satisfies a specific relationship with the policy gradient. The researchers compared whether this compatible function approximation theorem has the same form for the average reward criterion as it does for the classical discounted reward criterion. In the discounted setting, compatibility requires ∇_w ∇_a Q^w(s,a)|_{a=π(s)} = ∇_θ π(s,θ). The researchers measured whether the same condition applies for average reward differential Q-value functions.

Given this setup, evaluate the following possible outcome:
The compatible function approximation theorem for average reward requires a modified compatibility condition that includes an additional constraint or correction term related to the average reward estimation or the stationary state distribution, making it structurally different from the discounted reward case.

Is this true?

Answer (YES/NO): NO